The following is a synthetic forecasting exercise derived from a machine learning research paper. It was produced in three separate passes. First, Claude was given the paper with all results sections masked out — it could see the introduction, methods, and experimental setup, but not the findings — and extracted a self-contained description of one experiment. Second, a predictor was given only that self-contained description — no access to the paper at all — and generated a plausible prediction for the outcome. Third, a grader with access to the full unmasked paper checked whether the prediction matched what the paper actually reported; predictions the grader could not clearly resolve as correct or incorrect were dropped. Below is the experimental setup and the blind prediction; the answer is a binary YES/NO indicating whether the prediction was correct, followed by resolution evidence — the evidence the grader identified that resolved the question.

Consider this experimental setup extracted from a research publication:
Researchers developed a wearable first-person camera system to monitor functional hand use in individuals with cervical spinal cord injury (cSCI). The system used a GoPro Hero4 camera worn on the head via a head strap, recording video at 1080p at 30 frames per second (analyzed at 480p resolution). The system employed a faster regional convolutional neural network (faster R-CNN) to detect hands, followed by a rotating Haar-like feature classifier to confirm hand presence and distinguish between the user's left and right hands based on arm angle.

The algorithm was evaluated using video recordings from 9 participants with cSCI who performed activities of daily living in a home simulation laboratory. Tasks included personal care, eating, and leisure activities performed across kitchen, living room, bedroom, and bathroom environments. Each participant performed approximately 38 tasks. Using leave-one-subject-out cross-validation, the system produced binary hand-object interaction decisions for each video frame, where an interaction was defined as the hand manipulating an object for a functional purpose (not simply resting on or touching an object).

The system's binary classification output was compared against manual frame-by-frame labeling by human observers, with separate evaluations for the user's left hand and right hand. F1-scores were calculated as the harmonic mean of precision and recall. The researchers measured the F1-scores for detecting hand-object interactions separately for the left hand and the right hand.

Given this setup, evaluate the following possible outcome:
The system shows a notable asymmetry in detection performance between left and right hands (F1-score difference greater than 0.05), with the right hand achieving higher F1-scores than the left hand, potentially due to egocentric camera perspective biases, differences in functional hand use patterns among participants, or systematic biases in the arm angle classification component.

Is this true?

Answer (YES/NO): NO